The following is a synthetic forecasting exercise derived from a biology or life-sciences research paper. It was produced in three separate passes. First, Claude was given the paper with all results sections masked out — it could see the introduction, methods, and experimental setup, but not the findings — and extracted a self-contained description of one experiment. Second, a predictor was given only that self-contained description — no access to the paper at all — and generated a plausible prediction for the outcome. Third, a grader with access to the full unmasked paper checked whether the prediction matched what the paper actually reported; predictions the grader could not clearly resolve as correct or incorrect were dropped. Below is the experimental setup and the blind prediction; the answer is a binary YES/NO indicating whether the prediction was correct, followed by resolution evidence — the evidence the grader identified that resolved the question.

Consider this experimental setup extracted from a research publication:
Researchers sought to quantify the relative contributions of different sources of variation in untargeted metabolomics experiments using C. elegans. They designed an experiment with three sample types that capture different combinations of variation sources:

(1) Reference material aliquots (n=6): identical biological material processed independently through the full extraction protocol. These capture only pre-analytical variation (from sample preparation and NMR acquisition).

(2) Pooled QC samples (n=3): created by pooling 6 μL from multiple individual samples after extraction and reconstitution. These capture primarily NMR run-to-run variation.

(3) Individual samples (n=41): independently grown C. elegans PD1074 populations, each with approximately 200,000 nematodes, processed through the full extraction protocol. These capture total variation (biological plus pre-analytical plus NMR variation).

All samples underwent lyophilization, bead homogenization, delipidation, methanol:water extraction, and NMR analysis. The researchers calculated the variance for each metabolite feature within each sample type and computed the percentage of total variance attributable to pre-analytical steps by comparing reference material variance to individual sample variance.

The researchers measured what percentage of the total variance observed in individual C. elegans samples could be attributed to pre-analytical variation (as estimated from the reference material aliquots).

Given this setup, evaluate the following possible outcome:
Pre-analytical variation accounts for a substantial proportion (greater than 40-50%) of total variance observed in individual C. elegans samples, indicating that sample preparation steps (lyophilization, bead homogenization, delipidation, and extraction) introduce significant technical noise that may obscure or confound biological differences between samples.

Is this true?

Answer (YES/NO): NO